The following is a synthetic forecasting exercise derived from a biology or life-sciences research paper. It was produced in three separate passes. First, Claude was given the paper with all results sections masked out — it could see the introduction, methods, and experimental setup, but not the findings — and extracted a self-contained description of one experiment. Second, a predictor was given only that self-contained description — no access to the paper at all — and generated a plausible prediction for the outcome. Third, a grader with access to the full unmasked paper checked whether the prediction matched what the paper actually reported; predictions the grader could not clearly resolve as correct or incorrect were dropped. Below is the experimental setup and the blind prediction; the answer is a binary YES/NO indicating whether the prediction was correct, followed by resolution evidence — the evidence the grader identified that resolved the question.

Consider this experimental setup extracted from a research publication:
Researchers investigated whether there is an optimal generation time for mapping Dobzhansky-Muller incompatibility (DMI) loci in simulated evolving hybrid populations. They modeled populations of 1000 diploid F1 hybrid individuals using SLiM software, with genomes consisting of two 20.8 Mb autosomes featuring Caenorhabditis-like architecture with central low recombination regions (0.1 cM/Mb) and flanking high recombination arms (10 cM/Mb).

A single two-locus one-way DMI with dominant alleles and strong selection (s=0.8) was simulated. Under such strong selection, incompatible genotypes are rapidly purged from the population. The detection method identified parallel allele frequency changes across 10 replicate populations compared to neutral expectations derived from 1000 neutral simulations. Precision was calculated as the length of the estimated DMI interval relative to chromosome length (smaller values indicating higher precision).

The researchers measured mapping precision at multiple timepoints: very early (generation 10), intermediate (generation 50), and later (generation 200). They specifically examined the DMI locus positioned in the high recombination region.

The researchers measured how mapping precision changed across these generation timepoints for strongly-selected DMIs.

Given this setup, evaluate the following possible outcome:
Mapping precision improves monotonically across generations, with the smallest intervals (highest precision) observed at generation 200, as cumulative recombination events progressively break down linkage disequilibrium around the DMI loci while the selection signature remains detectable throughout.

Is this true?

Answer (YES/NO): YES